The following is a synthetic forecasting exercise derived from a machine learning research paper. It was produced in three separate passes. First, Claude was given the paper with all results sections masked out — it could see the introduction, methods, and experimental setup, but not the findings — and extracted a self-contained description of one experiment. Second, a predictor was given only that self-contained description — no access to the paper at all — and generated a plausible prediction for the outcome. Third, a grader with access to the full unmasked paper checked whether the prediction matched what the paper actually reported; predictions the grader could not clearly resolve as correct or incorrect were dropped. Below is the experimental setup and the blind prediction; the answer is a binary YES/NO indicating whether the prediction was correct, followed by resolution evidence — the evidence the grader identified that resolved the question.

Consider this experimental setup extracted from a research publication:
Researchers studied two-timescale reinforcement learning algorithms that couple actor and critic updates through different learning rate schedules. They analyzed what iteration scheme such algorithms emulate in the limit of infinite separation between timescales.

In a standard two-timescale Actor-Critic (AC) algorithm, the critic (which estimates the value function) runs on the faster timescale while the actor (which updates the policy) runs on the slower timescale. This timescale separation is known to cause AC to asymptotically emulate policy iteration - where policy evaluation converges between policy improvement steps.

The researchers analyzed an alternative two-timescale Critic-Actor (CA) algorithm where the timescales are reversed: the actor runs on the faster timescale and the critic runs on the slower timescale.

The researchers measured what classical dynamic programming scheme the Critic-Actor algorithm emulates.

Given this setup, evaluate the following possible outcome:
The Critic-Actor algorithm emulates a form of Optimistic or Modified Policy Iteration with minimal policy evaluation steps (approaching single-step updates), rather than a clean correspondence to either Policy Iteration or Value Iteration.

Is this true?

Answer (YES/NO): NO